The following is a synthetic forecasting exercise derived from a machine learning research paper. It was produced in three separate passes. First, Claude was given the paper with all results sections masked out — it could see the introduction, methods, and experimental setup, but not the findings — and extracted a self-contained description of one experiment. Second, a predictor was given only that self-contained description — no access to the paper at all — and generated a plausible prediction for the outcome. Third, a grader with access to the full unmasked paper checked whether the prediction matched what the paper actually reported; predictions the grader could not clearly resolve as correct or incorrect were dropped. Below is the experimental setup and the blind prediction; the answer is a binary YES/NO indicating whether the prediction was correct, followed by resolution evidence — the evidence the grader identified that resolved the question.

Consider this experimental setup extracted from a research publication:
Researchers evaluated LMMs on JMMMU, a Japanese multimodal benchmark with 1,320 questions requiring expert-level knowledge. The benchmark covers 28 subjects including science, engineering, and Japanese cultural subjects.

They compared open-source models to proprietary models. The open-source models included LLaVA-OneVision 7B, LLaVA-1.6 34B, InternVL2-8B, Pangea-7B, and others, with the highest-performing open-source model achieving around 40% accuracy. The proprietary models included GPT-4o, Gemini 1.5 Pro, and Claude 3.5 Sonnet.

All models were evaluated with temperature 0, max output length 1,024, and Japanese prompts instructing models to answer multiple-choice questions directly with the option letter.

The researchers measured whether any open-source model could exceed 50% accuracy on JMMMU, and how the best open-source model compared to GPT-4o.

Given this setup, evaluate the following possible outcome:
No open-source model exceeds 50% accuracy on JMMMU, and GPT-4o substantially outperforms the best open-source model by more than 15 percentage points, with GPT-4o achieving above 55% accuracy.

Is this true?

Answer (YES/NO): YES